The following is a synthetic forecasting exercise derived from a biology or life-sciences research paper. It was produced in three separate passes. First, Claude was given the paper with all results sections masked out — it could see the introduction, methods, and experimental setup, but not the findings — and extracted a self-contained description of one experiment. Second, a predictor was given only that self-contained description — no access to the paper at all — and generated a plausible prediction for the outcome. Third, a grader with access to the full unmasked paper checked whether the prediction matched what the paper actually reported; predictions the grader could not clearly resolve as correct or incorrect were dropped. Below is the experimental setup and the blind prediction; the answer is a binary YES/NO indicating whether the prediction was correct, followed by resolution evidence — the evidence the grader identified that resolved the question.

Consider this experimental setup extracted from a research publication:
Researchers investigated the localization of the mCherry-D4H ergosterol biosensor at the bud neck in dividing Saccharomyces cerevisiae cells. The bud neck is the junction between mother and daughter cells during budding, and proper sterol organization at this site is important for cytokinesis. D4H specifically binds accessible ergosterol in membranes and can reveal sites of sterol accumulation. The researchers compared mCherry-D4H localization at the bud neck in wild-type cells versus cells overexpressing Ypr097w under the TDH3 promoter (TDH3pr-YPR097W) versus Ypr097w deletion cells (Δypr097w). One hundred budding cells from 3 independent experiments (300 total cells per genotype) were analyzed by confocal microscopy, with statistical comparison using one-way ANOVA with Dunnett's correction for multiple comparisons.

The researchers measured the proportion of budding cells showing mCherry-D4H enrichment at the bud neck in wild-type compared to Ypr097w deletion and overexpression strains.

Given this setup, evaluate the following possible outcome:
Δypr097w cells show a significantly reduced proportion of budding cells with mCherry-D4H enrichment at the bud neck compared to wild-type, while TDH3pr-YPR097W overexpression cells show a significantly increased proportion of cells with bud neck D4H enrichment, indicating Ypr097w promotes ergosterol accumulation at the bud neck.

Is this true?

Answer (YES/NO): NO